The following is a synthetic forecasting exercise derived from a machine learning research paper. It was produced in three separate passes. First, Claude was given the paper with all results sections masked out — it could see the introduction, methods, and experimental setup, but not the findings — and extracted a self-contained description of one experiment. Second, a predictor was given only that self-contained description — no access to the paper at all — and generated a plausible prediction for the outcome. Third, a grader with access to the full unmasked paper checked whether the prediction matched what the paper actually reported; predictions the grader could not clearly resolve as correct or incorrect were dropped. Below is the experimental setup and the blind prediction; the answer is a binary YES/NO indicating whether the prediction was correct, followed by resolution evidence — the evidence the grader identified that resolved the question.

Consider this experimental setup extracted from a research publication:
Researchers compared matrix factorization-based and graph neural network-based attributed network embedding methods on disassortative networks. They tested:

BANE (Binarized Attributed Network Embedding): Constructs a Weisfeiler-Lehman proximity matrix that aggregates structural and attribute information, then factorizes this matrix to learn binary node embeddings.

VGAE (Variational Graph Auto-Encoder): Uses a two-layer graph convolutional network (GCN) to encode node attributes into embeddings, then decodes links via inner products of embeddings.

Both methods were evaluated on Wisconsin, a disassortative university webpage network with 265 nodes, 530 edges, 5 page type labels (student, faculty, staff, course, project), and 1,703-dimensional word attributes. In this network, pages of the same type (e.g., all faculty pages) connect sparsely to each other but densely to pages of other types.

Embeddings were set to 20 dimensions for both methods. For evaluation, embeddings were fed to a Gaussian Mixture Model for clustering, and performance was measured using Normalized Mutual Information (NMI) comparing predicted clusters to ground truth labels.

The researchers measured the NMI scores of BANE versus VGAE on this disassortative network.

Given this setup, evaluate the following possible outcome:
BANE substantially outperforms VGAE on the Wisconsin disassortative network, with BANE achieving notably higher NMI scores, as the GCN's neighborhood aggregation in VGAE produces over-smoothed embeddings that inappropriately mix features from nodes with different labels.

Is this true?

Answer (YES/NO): YES